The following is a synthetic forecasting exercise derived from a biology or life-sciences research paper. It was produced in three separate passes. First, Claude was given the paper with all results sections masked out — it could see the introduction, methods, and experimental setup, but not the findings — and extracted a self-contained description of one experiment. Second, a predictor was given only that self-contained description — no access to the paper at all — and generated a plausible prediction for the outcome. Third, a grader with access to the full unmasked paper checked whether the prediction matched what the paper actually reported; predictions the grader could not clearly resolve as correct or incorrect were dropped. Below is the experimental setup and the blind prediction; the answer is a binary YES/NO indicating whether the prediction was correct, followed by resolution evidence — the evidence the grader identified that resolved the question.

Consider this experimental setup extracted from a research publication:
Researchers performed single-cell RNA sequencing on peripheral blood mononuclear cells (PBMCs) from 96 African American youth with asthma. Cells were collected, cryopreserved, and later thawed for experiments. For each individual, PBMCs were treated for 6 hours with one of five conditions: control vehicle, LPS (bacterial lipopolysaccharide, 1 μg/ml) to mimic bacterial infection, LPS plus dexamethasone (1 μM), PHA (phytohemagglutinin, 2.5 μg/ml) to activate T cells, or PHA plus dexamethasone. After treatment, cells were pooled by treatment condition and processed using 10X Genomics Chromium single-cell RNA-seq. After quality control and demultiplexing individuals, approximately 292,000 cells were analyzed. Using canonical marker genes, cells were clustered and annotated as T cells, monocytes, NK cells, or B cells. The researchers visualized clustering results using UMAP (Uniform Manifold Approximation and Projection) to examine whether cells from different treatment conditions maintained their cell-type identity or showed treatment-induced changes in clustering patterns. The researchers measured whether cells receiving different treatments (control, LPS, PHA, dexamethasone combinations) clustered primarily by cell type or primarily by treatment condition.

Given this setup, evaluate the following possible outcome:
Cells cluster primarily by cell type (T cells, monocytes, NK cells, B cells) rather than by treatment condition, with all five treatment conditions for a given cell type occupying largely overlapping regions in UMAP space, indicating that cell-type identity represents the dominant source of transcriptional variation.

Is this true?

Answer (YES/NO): NO